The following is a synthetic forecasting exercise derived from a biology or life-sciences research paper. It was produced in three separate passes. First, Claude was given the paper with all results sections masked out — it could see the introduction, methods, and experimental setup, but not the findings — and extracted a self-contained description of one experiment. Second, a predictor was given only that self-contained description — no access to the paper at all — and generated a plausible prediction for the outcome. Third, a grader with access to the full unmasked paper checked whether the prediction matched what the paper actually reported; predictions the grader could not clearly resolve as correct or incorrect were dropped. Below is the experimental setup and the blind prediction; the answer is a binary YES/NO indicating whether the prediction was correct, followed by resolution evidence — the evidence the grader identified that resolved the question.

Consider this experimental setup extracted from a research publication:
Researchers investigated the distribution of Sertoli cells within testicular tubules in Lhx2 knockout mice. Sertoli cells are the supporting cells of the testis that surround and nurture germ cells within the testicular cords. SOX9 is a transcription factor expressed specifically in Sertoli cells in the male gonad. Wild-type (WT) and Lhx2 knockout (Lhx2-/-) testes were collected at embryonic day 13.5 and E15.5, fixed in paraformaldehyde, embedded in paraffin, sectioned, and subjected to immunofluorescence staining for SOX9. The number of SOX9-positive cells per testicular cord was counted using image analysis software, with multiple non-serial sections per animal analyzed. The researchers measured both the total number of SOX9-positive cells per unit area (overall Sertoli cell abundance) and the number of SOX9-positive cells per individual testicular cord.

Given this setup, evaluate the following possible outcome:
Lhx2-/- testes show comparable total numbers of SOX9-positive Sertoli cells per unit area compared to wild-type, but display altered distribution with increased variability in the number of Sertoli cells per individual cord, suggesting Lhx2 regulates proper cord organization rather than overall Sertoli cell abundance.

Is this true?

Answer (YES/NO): NO